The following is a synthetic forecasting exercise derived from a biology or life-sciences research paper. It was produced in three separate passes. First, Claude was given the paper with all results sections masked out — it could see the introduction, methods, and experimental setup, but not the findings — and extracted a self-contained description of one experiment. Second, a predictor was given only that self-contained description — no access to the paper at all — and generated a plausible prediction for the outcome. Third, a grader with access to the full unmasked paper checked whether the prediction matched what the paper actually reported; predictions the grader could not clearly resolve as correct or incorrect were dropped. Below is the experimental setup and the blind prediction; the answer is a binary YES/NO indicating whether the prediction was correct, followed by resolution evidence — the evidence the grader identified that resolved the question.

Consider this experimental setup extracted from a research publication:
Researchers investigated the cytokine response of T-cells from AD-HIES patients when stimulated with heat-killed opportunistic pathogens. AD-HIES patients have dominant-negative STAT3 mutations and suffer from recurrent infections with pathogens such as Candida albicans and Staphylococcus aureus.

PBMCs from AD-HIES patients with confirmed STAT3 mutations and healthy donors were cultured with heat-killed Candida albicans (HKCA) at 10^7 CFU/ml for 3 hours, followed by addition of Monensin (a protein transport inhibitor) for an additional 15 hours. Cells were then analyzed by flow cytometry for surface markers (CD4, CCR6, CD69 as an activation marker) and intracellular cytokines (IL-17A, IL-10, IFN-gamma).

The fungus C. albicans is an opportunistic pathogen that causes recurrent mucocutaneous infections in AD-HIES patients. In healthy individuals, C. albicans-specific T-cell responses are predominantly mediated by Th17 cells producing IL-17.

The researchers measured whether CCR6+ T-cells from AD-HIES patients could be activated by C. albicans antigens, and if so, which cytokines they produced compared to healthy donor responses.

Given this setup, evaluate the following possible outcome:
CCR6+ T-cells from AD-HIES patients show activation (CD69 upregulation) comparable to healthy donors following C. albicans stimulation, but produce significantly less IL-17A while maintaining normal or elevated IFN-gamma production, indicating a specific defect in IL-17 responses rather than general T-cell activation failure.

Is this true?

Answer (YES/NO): NO